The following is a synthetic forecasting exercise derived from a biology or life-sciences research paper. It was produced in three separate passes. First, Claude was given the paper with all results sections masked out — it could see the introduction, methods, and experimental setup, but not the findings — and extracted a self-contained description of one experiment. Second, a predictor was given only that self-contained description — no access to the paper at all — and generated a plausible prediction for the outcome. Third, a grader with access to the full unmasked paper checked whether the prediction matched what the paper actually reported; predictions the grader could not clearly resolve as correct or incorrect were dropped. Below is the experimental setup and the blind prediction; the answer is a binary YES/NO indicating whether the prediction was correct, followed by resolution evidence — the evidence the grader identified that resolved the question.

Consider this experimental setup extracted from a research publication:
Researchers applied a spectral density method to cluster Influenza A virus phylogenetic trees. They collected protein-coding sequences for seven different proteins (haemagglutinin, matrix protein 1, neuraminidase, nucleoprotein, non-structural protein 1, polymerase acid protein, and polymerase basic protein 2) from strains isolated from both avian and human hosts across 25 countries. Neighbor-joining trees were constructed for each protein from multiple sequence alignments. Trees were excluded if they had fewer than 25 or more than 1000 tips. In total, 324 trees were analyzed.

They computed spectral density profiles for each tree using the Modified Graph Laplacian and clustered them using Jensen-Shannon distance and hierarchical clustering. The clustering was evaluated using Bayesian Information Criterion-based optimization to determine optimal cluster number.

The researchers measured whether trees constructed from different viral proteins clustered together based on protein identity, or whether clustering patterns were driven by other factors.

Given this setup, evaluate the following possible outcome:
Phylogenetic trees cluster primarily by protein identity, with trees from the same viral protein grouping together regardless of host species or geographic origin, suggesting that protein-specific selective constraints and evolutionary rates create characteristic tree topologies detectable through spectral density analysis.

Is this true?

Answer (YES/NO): NO